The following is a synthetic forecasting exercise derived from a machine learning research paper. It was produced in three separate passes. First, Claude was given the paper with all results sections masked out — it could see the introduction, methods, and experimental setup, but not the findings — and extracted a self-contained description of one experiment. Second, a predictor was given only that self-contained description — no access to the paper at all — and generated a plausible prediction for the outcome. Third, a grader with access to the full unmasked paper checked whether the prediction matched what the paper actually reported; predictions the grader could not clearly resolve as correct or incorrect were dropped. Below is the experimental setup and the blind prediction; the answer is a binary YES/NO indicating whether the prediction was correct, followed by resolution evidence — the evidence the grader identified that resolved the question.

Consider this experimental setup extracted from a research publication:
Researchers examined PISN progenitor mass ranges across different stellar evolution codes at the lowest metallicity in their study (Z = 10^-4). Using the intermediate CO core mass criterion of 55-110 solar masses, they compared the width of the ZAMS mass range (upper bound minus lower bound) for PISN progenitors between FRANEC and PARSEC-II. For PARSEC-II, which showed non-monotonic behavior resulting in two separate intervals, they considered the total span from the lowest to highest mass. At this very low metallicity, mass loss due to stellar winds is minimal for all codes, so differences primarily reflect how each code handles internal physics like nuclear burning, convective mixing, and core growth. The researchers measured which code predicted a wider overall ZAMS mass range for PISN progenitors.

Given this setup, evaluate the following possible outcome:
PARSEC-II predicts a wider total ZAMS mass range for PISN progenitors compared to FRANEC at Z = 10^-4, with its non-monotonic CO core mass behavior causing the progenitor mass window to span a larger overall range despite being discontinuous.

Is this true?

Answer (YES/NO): NO